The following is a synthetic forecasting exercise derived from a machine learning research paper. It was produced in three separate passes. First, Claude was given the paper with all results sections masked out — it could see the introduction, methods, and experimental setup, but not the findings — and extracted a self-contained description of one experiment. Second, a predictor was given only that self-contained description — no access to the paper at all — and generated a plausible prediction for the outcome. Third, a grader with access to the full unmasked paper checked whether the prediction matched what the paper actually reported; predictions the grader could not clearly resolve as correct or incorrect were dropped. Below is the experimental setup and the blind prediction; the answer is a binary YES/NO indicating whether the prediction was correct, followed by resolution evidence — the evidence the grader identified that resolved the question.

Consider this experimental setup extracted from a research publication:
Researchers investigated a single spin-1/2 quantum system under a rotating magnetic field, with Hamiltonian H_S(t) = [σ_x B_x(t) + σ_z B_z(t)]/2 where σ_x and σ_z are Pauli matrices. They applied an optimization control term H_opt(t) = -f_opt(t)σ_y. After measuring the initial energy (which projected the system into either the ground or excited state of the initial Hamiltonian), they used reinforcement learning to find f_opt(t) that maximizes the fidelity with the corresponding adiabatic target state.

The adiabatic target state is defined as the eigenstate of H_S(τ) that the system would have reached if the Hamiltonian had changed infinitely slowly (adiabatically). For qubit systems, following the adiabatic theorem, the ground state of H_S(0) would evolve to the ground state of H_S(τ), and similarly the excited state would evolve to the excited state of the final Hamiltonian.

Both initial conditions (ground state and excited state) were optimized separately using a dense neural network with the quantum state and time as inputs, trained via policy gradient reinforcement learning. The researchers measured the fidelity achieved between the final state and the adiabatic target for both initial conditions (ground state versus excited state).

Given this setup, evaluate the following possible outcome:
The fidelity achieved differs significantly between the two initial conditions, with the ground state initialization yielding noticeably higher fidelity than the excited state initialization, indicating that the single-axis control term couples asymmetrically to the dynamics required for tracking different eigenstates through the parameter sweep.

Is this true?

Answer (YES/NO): NO